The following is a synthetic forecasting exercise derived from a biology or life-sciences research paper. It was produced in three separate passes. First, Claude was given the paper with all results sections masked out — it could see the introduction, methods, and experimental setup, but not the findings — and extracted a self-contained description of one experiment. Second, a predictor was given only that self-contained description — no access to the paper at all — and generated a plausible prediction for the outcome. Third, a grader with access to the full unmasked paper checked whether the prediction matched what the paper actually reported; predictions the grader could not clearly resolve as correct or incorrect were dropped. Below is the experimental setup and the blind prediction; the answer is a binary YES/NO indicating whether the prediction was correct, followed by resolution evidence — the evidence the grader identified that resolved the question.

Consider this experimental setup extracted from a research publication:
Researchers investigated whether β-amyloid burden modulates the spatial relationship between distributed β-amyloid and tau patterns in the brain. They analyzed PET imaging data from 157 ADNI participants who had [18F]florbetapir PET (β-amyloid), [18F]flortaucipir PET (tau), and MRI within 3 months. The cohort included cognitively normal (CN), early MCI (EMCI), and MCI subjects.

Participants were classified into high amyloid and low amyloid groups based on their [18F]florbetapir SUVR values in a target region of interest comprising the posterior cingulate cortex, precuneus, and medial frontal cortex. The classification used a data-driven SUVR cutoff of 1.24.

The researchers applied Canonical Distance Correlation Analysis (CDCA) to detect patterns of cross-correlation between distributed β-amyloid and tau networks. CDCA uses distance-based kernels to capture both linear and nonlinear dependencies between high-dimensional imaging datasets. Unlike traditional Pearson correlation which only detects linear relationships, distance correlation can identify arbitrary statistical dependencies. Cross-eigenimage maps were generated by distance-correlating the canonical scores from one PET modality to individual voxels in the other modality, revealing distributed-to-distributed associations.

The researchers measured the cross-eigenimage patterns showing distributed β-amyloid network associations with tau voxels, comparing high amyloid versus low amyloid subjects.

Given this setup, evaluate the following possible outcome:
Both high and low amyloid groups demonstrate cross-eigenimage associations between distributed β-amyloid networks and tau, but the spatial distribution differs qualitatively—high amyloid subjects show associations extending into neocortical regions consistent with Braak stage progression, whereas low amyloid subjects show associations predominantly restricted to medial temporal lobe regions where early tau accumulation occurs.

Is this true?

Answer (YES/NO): NO